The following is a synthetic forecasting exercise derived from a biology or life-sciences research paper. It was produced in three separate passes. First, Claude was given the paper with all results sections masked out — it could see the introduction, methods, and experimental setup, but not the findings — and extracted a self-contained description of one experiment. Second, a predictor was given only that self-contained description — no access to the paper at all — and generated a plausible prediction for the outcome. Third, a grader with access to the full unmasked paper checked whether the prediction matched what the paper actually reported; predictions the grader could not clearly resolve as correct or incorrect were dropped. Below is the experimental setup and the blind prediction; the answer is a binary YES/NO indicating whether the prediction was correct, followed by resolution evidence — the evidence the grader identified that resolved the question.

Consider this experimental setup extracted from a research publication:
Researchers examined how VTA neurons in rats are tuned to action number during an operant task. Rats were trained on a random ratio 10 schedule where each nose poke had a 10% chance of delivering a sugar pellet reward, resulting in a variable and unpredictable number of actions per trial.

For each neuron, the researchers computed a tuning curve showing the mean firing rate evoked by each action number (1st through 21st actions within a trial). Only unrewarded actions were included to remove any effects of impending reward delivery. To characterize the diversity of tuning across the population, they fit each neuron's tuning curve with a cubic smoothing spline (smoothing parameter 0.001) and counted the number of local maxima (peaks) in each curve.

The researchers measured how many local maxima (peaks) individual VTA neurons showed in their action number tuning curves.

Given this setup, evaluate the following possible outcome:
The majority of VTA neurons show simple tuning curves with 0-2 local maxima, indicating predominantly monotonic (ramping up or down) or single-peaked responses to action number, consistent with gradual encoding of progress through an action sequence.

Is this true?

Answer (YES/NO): NO